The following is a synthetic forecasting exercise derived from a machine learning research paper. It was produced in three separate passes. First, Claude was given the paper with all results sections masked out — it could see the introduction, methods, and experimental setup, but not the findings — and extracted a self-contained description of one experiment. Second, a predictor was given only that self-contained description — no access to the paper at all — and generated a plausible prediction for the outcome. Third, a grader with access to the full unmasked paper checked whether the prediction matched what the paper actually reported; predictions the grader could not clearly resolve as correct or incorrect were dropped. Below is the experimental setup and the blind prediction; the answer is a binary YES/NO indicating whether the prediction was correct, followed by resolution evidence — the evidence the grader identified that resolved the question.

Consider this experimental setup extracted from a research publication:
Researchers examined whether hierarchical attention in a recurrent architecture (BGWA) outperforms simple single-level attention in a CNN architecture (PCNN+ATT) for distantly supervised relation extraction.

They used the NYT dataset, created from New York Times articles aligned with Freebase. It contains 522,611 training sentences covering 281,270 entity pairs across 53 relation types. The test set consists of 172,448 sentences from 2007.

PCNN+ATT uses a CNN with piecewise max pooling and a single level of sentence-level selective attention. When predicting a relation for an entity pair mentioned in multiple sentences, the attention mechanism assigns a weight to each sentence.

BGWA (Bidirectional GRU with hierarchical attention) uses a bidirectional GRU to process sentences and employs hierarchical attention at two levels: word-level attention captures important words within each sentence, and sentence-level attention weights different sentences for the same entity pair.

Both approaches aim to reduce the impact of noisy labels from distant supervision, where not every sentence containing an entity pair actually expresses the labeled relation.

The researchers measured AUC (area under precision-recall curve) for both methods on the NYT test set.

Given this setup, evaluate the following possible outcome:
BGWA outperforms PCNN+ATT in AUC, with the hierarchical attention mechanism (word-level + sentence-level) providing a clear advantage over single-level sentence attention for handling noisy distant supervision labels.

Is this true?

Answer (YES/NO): YES